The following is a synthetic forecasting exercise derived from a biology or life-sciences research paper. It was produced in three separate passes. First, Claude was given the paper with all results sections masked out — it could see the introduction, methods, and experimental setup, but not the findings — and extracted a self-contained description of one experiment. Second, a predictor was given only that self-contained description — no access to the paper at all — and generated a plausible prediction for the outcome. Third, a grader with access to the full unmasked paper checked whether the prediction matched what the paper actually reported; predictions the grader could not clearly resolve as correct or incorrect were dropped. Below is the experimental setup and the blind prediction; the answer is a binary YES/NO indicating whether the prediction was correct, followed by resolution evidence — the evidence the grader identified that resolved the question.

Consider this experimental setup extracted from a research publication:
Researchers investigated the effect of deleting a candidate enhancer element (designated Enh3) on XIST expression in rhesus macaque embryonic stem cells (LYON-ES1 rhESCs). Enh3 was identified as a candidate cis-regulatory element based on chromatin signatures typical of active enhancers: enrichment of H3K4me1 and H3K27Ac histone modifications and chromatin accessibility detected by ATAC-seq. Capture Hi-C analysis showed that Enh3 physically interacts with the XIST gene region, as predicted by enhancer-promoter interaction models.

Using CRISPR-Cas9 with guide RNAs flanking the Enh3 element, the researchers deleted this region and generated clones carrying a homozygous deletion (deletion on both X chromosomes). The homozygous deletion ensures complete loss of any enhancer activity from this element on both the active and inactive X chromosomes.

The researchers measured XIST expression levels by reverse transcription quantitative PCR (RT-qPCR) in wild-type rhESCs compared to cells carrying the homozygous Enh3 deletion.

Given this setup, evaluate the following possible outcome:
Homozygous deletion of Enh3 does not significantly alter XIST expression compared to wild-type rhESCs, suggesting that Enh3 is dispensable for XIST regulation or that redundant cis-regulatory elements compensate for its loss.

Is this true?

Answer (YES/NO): YES